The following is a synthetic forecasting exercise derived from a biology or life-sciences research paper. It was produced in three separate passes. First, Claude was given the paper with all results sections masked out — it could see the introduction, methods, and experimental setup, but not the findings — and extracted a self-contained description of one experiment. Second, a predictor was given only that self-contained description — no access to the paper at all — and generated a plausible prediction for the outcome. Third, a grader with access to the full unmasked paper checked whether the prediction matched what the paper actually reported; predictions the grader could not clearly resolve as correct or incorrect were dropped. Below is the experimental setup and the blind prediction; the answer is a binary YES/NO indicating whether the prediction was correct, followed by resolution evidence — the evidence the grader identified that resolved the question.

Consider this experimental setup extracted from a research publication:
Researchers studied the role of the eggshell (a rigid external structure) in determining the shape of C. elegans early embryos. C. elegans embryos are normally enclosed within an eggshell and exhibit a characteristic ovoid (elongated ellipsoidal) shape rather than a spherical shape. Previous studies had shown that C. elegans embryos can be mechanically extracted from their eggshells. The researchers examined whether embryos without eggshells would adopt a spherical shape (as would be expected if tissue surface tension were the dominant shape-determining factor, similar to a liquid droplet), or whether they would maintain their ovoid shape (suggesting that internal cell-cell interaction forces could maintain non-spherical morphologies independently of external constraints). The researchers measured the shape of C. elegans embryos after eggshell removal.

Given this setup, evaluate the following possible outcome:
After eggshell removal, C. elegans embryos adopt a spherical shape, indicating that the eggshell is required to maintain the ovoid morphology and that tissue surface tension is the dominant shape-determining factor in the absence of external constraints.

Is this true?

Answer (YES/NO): NO